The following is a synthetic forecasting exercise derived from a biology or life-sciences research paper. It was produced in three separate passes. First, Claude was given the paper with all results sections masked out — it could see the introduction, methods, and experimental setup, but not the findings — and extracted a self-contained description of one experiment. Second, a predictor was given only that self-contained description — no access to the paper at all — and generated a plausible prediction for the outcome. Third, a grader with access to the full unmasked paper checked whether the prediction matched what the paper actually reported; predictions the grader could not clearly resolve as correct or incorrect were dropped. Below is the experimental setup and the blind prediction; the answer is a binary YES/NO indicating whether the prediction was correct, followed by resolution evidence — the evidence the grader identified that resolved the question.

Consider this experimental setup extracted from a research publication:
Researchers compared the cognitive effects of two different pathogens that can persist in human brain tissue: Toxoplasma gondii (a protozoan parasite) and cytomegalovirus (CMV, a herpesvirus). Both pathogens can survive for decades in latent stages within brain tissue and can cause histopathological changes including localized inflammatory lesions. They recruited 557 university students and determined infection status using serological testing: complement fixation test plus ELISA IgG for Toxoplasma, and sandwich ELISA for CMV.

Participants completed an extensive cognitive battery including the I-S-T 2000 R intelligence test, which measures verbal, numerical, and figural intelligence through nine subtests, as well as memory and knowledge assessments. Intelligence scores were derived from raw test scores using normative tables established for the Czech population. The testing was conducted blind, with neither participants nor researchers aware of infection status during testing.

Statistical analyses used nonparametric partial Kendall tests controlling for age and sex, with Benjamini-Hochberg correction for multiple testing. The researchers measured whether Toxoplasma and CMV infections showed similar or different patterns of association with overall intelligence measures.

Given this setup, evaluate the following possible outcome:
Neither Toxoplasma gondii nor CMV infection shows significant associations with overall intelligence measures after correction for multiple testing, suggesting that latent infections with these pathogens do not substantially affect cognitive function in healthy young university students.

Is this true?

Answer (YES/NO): NO